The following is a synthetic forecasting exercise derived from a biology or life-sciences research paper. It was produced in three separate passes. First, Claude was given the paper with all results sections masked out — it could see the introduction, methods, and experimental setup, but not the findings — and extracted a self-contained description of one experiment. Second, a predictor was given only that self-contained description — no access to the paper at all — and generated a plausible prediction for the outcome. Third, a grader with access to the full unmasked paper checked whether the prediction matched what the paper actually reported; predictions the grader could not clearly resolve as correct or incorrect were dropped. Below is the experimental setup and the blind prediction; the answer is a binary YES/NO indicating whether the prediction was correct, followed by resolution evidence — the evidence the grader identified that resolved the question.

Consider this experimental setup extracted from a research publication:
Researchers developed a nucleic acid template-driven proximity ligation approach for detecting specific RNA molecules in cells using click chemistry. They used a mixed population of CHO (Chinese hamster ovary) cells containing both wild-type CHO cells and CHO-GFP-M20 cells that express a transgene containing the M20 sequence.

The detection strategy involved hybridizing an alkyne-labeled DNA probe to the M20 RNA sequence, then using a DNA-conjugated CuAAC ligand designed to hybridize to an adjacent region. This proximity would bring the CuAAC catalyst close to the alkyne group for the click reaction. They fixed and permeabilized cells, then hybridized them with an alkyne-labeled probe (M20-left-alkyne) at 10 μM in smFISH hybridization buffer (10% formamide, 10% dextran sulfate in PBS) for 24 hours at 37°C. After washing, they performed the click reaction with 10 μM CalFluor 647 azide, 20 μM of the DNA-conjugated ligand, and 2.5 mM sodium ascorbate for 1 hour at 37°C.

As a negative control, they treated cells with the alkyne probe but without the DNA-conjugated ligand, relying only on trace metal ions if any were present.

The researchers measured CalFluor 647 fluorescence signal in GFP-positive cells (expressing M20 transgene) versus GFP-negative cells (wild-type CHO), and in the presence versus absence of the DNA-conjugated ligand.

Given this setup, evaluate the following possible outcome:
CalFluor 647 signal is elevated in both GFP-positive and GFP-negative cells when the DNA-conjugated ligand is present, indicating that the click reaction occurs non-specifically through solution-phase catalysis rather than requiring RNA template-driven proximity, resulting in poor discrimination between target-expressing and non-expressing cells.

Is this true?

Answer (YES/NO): NO